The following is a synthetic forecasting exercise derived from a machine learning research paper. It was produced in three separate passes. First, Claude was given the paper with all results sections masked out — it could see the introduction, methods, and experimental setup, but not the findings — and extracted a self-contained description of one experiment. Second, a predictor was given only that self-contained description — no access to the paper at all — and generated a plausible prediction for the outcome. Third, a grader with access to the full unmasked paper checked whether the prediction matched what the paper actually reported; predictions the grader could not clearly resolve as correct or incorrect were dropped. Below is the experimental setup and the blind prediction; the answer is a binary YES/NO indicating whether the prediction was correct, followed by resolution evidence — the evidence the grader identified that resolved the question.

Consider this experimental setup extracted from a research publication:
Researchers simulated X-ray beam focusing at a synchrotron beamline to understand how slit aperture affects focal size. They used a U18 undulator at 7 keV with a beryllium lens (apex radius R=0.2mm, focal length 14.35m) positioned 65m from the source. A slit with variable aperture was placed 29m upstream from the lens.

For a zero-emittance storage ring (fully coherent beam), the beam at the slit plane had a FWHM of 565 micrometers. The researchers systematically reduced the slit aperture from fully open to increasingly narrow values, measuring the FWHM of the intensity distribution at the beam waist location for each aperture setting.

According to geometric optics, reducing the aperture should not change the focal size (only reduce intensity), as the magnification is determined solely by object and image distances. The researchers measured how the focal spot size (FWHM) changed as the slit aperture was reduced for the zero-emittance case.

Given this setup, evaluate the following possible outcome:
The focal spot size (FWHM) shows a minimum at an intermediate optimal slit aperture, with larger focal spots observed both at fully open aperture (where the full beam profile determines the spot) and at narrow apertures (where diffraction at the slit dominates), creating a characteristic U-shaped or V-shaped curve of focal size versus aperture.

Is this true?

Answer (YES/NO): NO